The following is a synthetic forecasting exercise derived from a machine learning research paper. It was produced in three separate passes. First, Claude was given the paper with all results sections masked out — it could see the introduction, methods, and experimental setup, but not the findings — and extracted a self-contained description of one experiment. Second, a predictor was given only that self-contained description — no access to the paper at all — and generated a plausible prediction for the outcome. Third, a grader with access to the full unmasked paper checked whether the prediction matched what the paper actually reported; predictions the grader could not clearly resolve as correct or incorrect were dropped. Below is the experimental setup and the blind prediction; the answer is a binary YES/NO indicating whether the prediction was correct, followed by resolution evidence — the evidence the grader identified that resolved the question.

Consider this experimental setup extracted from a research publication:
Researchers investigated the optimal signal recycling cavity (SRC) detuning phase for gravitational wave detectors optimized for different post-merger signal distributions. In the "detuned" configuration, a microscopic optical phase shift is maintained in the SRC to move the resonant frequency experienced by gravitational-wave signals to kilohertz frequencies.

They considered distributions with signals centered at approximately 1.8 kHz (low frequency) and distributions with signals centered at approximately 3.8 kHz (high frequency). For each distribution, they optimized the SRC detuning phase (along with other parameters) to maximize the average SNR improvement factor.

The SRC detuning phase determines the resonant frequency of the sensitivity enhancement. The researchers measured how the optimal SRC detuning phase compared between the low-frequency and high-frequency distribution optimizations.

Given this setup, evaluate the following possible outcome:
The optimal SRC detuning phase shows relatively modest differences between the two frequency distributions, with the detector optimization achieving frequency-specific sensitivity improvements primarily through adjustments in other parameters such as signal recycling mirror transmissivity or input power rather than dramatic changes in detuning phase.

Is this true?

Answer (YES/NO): NO